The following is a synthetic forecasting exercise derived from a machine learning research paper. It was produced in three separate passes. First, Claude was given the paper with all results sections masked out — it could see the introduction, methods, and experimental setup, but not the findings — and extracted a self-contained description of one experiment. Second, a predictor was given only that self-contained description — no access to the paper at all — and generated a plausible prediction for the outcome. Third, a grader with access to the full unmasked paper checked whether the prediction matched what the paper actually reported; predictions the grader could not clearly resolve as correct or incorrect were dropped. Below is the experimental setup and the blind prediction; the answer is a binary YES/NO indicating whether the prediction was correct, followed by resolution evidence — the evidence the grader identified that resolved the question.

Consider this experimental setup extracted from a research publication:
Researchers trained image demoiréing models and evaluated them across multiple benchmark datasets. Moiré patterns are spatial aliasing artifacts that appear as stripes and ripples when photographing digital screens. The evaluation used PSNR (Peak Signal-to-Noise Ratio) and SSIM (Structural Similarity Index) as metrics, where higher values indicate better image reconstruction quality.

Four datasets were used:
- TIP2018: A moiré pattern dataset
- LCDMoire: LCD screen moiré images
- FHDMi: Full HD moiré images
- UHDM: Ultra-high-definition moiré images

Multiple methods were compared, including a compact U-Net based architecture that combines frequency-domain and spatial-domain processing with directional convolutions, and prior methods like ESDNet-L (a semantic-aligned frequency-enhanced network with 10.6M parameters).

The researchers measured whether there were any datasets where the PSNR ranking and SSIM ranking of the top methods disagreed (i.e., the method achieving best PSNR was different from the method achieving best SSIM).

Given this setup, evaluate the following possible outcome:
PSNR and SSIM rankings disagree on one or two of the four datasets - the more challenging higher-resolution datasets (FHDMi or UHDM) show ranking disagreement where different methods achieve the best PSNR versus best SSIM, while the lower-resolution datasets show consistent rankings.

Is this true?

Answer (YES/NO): NO